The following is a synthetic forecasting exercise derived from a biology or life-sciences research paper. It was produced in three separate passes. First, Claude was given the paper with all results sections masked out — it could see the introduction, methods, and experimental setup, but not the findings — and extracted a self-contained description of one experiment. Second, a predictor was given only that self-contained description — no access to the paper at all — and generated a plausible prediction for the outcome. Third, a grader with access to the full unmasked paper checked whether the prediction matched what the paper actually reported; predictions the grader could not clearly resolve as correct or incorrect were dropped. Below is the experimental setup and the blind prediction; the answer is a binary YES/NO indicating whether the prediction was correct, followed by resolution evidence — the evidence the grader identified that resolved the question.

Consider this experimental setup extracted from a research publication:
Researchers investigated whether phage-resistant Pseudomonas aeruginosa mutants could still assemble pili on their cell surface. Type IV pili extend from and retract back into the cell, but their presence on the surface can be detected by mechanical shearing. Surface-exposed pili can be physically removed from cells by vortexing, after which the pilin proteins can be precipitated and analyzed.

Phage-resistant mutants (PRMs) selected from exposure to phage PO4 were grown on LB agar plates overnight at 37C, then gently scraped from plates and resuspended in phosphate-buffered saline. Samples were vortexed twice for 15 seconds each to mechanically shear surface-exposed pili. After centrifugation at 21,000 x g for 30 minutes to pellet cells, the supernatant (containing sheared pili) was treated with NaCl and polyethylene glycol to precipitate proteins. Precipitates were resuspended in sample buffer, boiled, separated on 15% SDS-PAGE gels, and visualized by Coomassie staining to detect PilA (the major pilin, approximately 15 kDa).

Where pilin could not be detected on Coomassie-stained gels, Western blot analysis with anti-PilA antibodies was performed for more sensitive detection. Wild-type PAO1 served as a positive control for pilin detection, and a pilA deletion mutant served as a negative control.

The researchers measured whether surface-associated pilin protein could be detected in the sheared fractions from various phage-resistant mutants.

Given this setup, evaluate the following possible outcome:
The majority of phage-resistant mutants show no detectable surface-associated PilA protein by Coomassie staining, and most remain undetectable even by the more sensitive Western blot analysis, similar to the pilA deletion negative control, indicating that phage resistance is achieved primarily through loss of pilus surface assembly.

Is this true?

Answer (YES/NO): YES